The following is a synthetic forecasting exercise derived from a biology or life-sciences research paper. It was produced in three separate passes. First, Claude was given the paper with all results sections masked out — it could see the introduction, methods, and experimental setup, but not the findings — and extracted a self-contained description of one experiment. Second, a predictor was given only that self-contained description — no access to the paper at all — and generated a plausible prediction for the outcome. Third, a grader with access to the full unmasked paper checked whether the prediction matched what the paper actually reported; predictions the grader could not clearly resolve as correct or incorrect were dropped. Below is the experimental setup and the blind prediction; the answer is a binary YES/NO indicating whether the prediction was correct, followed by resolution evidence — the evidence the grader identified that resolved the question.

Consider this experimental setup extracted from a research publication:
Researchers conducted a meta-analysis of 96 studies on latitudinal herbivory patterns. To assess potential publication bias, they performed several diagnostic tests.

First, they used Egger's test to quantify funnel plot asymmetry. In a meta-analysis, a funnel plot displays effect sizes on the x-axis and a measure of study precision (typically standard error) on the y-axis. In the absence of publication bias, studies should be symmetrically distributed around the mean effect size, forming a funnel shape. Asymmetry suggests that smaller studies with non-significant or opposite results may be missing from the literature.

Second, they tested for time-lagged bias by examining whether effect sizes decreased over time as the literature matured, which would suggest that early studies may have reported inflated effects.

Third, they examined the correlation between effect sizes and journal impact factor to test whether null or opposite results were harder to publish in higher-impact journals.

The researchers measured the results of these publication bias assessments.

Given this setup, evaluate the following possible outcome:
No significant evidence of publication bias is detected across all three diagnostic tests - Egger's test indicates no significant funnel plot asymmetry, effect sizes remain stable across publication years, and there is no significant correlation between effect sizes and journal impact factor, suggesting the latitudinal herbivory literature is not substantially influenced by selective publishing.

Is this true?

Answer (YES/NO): YES